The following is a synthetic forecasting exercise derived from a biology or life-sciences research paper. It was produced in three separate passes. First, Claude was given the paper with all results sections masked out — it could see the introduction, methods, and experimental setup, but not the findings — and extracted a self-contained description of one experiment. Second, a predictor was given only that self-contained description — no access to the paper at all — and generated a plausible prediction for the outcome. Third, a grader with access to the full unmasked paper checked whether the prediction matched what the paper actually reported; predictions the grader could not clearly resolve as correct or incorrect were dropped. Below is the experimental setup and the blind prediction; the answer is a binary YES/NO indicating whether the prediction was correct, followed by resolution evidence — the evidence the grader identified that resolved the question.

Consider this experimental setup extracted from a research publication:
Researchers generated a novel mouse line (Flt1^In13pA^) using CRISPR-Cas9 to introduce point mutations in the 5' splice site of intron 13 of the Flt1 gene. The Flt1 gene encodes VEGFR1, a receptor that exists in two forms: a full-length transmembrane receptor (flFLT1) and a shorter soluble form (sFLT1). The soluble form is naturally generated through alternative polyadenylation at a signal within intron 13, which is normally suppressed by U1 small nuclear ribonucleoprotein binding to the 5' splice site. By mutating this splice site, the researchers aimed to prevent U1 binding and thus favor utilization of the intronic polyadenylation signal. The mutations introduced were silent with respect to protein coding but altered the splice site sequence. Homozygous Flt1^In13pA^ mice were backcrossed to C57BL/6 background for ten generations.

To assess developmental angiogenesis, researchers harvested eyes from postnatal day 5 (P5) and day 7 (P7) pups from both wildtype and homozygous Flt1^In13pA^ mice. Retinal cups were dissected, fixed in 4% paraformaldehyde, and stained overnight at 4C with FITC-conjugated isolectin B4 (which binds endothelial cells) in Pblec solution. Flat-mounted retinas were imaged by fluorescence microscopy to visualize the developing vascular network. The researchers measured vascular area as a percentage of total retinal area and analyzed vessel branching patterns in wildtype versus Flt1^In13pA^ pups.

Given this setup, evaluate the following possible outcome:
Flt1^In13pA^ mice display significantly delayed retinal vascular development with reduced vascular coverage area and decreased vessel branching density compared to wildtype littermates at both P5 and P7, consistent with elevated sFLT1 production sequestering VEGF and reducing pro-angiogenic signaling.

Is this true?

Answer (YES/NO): NO